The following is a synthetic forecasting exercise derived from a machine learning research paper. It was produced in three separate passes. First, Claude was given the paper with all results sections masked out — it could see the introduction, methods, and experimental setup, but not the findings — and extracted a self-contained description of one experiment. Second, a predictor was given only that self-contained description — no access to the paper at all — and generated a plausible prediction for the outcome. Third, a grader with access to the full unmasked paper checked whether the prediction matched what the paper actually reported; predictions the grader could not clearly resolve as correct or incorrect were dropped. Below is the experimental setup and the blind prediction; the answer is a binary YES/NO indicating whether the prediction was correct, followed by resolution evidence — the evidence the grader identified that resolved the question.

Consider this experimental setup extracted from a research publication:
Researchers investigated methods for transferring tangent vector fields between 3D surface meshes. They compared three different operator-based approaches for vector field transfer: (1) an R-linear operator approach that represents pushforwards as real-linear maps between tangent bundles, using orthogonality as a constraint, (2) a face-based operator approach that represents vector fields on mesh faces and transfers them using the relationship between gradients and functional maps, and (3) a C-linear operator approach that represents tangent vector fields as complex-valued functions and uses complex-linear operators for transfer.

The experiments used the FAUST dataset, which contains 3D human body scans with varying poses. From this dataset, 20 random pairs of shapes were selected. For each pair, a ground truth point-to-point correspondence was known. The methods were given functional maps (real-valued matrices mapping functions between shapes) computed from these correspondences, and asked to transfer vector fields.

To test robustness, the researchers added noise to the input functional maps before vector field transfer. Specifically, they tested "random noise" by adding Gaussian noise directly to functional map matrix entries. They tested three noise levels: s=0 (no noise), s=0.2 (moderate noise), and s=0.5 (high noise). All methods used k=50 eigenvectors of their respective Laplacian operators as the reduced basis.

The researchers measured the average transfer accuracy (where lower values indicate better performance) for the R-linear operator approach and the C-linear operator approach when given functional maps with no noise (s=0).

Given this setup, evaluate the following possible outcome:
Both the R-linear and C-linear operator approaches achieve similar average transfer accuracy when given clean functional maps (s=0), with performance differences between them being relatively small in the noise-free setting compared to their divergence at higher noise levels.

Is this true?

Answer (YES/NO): YES